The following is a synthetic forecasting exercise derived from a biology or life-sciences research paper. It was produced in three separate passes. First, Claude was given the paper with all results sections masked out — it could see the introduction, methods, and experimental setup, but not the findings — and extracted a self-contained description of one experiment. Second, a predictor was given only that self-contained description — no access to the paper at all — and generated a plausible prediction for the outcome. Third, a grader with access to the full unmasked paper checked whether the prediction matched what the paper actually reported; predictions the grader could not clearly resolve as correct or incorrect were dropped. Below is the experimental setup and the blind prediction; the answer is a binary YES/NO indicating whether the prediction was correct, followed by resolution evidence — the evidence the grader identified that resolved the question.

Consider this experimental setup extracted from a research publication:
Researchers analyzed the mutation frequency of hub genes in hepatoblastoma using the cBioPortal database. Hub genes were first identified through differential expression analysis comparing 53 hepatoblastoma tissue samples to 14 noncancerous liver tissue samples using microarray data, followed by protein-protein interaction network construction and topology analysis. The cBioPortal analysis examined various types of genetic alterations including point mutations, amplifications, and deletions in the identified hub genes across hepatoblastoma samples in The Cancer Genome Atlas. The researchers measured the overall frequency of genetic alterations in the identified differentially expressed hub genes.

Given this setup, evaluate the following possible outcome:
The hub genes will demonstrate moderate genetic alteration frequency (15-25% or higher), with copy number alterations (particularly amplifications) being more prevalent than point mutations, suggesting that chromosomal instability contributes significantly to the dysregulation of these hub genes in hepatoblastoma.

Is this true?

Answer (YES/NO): NO